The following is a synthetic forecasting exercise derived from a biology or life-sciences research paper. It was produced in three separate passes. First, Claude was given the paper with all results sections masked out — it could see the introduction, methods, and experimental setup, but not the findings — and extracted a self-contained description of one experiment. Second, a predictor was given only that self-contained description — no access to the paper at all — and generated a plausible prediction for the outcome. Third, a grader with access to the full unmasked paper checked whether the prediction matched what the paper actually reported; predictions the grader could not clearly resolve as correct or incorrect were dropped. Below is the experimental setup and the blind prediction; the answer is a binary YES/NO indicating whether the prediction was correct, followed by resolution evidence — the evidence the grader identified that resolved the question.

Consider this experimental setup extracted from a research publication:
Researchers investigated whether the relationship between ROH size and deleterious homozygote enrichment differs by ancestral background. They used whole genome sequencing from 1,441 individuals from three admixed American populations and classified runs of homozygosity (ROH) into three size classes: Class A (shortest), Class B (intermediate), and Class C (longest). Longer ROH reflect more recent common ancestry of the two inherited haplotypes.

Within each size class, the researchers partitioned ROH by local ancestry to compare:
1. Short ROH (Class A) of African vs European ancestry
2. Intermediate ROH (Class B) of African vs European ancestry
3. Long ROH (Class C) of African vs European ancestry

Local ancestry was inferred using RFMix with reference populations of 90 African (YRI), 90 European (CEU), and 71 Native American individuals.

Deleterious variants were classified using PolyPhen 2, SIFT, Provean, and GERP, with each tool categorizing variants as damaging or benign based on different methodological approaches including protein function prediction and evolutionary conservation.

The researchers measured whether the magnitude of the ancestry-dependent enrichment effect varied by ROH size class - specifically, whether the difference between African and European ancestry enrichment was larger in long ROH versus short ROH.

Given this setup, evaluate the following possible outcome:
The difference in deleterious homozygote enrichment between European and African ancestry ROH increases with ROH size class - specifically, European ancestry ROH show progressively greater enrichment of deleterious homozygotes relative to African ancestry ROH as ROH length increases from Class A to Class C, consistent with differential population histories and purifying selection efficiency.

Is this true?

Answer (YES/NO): NO